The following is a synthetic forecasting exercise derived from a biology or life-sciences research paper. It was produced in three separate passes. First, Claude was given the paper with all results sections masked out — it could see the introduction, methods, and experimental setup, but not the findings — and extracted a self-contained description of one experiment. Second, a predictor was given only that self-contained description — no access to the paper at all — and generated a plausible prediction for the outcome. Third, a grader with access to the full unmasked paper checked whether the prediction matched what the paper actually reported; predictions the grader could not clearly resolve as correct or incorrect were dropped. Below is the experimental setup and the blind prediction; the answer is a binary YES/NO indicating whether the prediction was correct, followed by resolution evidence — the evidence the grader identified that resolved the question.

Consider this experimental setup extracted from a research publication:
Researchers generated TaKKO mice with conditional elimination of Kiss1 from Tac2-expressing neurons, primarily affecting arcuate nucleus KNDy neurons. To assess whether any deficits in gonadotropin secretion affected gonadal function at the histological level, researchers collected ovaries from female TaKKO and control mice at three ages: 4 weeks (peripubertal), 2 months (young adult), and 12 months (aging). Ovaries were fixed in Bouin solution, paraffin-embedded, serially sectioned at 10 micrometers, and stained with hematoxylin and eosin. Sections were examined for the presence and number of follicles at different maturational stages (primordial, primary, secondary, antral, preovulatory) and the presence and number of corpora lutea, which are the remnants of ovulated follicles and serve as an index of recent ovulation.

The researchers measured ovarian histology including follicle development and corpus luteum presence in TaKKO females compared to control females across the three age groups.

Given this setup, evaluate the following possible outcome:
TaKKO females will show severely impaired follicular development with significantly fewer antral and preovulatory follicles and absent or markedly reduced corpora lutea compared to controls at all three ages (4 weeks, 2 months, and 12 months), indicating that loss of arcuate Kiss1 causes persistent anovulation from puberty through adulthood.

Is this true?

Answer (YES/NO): NO